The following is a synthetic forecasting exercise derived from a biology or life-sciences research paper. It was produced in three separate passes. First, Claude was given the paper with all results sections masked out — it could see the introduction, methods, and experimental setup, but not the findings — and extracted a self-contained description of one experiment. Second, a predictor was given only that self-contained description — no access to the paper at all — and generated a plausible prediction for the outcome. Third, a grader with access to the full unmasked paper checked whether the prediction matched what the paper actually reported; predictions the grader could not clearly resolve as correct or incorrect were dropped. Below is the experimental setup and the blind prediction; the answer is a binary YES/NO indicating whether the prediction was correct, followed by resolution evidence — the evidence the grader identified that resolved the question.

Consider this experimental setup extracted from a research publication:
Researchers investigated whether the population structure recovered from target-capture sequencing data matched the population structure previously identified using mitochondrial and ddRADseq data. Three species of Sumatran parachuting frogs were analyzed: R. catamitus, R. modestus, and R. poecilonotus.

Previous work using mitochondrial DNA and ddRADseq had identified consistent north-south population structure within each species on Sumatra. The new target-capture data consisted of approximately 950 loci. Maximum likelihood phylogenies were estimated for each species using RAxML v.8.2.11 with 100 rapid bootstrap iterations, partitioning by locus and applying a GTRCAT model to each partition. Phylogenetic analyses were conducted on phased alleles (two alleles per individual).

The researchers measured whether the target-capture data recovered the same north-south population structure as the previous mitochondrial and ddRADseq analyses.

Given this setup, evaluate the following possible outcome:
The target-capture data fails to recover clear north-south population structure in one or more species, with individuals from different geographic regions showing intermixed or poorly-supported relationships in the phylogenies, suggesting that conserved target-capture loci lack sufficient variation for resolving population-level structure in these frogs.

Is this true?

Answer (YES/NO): NO